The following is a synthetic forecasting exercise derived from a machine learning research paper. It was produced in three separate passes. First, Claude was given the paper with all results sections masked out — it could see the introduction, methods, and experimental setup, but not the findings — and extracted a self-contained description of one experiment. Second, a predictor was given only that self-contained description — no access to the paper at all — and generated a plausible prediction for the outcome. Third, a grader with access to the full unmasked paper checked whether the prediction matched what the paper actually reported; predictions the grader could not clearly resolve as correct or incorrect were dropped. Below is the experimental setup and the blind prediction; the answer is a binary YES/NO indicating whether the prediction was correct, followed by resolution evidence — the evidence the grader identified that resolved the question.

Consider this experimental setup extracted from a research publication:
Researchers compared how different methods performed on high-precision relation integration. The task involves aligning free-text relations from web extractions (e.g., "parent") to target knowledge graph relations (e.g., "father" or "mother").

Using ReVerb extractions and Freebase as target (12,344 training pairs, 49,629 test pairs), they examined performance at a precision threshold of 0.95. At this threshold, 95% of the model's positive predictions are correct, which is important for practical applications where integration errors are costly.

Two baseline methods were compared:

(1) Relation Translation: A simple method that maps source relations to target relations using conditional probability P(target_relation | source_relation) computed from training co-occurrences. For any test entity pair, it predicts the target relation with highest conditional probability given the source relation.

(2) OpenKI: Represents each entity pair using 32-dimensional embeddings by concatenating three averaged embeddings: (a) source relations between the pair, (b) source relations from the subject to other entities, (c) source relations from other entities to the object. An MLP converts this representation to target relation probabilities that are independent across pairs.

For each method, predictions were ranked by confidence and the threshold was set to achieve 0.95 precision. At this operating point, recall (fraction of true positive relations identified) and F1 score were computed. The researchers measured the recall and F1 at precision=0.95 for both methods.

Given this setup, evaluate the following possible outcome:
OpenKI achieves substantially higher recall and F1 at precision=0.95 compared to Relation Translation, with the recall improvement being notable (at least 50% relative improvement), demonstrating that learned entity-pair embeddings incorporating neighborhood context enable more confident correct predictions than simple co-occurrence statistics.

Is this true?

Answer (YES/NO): YES